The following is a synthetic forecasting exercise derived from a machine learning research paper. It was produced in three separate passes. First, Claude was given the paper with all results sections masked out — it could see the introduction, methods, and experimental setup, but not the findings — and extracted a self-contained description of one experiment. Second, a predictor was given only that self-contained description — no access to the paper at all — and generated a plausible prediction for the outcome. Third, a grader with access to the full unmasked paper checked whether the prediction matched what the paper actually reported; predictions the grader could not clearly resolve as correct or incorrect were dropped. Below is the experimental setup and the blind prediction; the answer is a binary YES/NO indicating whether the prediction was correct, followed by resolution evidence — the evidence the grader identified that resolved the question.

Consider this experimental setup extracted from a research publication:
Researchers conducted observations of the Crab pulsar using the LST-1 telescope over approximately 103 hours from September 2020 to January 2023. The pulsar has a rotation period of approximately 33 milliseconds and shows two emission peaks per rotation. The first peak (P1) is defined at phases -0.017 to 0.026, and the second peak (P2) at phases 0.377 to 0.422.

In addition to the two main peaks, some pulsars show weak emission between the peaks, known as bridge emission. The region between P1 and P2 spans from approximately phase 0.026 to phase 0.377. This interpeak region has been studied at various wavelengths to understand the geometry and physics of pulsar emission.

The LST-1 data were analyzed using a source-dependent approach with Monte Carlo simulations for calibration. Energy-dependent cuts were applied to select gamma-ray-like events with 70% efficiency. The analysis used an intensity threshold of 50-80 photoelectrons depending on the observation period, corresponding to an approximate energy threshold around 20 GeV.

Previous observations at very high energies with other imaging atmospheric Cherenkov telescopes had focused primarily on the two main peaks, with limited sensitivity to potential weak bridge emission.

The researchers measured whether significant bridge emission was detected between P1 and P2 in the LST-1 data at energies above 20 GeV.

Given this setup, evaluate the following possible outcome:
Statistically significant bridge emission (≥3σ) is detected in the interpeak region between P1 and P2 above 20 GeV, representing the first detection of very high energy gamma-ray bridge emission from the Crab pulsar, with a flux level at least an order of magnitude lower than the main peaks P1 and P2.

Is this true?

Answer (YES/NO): NO